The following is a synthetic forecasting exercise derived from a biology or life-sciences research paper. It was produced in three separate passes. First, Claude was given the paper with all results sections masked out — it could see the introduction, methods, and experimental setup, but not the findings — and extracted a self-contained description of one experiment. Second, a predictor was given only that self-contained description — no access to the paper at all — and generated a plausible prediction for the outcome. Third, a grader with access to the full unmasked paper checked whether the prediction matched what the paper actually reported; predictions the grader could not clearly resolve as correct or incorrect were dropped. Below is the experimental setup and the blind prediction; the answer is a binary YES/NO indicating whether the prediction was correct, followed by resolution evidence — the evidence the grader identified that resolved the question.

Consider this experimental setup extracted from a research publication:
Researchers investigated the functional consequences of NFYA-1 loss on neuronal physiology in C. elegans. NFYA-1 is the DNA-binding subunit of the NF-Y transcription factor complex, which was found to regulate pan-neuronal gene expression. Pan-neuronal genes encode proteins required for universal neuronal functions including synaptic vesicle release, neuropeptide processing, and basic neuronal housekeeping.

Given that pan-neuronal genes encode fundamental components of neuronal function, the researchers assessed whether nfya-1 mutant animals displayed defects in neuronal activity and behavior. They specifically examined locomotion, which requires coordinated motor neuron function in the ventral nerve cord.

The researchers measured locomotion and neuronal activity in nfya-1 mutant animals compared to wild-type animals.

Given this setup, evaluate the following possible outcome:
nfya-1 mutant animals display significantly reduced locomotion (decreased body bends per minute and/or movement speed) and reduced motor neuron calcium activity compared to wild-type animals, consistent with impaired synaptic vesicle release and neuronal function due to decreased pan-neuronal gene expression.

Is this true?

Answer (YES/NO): YES